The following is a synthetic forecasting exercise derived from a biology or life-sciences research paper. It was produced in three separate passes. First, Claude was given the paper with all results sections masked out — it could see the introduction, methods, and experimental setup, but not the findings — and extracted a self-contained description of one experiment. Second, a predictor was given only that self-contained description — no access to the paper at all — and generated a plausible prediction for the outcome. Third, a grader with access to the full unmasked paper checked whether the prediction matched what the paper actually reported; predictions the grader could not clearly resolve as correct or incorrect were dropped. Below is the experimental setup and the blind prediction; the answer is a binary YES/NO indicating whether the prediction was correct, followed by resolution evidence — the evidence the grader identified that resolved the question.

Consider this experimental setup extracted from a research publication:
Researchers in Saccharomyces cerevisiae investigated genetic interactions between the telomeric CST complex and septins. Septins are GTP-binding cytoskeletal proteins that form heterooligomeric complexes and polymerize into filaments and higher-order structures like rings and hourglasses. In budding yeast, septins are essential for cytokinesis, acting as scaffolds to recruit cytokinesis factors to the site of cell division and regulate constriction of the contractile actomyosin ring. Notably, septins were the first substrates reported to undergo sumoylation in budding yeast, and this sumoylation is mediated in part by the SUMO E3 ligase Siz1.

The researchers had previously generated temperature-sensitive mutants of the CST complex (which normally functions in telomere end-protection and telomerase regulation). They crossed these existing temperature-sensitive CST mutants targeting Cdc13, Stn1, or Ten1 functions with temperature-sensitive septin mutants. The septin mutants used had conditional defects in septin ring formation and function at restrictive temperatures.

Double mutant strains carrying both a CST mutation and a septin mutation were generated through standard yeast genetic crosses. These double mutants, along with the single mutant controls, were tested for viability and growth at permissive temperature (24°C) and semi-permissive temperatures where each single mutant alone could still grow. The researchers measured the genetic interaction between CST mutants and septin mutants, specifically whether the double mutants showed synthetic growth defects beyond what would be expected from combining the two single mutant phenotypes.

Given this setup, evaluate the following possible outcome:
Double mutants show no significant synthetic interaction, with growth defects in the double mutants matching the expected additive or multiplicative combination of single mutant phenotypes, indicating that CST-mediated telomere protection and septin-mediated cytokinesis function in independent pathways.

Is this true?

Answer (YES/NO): NO